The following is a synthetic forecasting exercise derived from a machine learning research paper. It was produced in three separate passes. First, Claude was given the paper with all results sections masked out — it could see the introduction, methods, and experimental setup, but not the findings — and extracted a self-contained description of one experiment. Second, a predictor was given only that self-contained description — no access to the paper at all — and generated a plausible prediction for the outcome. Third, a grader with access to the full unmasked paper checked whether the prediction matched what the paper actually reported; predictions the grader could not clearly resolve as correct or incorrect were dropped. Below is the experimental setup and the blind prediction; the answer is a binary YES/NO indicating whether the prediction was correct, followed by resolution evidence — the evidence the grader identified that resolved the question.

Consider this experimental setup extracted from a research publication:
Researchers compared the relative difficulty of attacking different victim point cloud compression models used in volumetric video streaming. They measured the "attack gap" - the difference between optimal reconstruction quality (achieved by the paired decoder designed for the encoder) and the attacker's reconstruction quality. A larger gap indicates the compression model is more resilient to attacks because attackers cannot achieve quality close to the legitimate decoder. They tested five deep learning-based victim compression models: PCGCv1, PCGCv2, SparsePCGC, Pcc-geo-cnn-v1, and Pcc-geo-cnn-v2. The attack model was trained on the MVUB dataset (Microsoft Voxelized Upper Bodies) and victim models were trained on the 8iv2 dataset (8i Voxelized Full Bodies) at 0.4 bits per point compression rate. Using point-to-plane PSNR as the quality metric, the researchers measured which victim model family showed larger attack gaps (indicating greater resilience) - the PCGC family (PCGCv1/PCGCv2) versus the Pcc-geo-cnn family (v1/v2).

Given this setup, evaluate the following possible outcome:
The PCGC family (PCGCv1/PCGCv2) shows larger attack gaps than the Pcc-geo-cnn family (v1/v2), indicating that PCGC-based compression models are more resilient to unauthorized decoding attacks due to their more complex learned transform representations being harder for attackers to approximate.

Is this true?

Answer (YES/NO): YES